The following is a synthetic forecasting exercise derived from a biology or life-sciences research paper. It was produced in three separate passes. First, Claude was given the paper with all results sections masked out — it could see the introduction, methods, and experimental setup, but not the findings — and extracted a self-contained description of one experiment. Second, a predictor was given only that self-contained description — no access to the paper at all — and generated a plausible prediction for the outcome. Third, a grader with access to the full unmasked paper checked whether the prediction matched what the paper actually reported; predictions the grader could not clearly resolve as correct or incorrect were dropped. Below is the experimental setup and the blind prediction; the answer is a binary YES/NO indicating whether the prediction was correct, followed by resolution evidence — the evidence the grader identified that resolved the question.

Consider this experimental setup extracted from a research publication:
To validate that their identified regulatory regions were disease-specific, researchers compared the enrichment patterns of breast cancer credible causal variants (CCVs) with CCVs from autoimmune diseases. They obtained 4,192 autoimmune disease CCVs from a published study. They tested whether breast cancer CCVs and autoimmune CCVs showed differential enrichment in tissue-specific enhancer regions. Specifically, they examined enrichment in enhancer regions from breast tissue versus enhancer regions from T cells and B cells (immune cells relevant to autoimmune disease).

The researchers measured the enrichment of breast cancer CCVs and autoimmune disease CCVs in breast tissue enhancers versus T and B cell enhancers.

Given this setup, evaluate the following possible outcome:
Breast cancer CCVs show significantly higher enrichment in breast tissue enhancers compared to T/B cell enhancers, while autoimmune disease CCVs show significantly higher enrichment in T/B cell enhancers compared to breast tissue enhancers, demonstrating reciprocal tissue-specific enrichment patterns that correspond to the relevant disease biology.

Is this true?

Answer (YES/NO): YES